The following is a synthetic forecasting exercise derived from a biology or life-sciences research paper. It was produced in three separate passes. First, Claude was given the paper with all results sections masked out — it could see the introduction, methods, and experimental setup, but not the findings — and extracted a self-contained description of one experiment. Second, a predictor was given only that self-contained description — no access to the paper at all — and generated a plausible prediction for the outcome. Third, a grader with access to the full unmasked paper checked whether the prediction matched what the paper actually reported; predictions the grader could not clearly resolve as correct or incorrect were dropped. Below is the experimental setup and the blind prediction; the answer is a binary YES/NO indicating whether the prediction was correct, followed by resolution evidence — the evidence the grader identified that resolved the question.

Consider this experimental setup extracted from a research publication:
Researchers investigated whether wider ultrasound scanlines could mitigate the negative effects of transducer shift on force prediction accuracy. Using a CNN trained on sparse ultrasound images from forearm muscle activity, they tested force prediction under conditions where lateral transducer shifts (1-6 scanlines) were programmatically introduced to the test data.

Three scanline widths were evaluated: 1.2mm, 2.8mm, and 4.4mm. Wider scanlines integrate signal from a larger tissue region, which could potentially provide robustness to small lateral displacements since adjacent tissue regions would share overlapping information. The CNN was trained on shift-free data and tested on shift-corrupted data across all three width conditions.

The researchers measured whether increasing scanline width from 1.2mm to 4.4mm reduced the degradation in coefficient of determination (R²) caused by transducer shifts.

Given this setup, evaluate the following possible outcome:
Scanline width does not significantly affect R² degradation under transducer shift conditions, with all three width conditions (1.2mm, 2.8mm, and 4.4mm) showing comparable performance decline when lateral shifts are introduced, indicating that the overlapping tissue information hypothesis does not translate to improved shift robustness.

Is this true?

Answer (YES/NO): NO